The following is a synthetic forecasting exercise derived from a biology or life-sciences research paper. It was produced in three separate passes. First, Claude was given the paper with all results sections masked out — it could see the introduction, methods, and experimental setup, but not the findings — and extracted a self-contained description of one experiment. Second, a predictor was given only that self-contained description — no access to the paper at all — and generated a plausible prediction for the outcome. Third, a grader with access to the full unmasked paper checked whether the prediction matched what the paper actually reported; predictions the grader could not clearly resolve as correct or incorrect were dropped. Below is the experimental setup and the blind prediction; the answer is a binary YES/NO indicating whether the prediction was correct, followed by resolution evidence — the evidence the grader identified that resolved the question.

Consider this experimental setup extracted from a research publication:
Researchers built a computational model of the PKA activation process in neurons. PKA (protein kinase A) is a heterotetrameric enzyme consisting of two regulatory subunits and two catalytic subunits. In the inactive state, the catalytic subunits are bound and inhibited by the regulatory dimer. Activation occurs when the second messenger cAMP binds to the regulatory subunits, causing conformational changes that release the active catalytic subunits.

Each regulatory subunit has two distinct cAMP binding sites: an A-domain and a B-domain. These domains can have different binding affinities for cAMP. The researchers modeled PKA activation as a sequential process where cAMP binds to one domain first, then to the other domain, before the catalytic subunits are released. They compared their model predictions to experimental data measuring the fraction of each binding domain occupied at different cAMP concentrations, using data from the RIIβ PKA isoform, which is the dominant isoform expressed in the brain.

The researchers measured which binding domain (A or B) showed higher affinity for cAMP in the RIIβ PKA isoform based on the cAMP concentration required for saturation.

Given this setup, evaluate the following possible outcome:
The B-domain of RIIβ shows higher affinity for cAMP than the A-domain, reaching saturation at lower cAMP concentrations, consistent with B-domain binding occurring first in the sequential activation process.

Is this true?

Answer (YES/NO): NO